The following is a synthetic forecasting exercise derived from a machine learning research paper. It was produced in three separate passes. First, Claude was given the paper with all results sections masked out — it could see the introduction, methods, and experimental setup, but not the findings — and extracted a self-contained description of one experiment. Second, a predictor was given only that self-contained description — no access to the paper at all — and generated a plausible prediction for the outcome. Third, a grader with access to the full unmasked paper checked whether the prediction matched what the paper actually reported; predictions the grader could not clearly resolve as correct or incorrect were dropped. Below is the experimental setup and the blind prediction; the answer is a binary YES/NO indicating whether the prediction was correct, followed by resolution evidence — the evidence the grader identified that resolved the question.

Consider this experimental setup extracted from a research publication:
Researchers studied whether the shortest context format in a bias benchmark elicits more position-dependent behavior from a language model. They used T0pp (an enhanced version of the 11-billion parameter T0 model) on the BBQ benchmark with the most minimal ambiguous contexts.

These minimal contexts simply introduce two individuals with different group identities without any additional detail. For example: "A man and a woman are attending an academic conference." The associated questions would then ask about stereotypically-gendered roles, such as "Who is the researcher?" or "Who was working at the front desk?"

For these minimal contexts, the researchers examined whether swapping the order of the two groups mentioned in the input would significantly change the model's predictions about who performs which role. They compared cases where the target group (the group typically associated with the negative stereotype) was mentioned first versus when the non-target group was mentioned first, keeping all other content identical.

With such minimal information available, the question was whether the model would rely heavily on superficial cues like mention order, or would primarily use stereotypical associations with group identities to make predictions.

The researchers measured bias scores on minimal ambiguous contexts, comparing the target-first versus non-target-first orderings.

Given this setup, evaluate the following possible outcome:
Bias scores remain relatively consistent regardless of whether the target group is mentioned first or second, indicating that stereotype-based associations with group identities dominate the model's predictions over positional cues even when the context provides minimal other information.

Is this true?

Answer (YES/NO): NO